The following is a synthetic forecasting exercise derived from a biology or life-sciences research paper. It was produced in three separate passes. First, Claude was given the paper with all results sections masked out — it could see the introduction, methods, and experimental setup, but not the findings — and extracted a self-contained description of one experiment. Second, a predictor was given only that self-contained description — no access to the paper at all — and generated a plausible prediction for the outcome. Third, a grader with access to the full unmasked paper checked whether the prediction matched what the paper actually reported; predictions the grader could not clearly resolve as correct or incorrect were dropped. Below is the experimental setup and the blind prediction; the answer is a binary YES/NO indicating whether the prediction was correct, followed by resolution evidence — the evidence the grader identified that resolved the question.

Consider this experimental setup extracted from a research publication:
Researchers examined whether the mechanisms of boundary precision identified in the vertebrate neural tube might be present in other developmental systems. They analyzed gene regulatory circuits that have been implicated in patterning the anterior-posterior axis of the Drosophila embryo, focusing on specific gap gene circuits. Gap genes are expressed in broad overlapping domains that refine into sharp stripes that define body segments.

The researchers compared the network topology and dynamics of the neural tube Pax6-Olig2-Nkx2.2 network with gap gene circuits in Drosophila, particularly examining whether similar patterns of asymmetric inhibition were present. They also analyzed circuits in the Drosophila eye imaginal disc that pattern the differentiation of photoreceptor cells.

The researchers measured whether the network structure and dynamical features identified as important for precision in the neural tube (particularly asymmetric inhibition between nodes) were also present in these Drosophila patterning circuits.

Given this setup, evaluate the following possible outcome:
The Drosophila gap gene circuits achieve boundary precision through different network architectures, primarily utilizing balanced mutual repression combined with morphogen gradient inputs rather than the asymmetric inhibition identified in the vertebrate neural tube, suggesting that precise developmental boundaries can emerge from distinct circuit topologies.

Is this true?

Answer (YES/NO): NO